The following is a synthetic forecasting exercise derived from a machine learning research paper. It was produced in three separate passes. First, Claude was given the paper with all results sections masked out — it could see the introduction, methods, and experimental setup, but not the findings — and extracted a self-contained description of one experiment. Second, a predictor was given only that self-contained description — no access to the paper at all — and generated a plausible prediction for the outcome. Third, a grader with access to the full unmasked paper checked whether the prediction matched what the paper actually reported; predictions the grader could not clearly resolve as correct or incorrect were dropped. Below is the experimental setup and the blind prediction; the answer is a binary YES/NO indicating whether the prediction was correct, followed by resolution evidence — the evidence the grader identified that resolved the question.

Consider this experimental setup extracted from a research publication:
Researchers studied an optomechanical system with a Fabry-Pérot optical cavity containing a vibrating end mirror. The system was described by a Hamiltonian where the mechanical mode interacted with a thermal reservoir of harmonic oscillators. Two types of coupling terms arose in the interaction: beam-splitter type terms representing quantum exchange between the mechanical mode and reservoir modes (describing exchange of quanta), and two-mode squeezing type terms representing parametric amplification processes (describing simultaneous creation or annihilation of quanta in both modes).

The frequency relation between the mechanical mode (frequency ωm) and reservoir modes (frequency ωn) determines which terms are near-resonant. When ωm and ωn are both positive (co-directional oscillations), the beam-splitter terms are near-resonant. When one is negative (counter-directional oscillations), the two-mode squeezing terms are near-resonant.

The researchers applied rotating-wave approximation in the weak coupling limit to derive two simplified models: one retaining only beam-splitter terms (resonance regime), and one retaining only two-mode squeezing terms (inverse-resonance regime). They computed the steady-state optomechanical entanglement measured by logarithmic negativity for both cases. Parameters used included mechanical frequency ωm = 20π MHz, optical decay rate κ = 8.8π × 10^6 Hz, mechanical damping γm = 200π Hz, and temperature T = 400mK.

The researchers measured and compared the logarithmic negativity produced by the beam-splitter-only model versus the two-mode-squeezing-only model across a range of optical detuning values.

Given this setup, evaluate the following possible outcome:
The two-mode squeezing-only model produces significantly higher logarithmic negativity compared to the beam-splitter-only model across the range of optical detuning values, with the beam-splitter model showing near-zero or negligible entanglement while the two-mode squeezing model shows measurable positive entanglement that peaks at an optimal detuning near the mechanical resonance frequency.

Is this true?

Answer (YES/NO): NO